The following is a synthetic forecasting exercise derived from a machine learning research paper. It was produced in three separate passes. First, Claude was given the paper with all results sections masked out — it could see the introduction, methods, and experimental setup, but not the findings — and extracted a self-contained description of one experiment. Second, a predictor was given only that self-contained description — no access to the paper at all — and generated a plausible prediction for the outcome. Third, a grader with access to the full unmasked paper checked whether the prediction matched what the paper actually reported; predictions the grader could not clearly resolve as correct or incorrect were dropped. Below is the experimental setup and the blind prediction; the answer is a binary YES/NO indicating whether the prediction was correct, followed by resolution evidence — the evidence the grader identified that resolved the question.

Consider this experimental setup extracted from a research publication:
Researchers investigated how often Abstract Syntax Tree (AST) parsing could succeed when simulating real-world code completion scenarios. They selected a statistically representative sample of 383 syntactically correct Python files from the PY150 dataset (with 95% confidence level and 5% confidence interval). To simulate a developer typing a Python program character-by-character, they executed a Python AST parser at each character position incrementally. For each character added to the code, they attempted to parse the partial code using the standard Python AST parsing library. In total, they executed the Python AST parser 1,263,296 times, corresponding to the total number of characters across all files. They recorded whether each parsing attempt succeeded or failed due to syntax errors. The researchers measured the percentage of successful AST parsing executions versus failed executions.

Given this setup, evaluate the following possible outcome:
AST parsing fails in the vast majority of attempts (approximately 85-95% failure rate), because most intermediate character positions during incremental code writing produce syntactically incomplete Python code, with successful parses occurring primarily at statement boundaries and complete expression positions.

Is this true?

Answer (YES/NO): NO